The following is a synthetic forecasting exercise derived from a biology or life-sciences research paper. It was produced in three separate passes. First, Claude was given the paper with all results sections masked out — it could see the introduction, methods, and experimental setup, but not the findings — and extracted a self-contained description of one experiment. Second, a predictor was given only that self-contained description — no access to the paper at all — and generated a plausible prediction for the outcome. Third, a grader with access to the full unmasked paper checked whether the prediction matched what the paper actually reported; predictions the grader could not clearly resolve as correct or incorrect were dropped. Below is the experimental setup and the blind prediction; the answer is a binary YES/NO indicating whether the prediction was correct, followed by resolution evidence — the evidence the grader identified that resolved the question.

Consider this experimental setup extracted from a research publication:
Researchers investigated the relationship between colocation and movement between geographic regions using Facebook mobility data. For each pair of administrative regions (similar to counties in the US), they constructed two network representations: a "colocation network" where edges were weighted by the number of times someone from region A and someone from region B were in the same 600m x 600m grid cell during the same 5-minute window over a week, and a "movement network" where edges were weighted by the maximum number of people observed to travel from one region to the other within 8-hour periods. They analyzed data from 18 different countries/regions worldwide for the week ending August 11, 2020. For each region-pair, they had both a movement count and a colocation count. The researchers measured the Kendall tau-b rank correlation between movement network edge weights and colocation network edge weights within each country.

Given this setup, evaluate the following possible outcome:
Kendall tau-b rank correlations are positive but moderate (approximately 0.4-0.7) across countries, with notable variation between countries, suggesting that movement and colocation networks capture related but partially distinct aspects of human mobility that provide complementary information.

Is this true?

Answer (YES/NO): NO